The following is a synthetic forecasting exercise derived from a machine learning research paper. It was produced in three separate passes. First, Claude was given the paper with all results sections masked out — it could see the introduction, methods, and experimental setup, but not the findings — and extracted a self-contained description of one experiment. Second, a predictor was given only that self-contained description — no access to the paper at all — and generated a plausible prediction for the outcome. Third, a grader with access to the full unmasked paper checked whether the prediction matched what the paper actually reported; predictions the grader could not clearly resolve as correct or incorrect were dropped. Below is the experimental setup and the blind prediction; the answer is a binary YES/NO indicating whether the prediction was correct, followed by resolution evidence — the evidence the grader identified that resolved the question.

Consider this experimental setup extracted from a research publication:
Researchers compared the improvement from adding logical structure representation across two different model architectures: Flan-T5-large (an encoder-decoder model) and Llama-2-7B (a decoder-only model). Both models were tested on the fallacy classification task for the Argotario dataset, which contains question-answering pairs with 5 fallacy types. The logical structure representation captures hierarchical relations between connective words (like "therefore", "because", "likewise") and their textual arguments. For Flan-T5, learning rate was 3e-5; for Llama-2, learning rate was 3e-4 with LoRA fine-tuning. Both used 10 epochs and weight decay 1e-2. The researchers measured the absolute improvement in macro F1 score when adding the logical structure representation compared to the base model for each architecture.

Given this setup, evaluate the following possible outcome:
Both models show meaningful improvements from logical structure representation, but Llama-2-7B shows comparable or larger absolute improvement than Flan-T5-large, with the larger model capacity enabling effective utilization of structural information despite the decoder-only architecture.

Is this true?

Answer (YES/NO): YES